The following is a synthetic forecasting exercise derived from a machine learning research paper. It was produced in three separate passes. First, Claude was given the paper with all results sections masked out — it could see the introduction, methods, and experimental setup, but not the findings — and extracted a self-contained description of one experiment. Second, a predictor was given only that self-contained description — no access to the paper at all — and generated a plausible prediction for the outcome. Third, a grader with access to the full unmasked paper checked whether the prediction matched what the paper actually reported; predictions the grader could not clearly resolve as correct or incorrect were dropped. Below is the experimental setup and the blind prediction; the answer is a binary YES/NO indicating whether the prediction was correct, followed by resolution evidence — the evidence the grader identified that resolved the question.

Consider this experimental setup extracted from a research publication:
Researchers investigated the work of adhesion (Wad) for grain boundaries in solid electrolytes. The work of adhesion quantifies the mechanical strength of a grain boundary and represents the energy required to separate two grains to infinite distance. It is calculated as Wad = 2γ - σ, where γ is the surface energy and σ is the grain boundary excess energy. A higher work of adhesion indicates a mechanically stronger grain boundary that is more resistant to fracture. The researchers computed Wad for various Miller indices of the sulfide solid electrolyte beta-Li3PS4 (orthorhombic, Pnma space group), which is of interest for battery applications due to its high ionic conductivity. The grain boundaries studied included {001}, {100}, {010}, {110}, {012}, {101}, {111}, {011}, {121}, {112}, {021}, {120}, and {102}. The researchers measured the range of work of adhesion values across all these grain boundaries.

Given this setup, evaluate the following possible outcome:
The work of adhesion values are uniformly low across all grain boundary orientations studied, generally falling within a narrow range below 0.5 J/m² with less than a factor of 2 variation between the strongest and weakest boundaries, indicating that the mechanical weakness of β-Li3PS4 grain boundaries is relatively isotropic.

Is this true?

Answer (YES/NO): NO